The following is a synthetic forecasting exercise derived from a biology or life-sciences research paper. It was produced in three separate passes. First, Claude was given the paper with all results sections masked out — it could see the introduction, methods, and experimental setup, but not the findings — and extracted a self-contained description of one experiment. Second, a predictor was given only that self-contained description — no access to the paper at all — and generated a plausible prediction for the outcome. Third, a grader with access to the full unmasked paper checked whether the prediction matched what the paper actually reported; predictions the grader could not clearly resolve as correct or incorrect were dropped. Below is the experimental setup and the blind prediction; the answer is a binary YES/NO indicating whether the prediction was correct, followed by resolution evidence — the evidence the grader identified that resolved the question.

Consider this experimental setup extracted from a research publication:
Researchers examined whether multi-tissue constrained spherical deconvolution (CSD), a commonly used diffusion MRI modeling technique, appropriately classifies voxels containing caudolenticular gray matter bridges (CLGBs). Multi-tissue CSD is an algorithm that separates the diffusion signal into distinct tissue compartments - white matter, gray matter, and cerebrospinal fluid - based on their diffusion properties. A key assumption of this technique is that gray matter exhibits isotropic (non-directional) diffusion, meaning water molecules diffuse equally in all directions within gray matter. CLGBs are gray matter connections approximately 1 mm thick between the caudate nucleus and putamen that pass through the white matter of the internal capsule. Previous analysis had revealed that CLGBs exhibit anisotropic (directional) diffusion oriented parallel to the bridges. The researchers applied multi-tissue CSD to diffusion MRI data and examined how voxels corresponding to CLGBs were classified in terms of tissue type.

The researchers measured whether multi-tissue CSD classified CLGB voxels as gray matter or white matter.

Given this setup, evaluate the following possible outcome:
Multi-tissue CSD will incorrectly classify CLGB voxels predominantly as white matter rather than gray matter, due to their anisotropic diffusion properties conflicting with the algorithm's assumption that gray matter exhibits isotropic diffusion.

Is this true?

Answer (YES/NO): YES